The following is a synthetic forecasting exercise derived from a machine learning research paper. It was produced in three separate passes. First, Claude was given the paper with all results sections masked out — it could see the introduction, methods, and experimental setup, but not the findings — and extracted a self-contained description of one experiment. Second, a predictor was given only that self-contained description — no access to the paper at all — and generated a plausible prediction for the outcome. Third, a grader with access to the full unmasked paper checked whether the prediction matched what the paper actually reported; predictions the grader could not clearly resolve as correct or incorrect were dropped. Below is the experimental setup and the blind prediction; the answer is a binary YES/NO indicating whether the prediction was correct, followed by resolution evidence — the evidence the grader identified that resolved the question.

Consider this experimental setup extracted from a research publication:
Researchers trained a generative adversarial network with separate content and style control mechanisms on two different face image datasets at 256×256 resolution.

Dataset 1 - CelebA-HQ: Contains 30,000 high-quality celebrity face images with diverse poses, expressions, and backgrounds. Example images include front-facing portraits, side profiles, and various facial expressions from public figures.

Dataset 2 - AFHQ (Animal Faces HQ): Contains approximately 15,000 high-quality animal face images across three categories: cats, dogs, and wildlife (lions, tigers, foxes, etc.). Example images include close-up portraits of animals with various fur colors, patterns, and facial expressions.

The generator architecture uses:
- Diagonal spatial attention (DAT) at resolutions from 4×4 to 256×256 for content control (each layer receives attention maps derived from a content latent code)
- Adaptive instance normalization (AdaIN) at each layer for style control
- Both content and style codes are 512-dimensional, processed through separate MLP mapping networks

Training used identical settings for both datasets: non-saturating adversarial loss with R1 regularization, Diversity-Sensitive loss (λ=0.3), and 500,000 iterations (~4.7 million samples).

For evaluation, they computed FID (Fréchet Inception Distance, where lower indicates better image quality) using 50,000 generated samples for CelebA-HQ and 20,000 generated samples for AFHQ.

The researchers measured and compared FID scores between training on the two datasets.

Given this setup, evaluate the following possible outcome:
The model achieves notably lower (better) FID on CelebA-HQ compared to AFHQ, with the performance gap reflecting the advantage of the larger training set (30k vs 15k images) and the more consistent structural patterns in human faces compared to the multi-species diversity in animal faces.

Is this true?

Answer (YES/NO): NO